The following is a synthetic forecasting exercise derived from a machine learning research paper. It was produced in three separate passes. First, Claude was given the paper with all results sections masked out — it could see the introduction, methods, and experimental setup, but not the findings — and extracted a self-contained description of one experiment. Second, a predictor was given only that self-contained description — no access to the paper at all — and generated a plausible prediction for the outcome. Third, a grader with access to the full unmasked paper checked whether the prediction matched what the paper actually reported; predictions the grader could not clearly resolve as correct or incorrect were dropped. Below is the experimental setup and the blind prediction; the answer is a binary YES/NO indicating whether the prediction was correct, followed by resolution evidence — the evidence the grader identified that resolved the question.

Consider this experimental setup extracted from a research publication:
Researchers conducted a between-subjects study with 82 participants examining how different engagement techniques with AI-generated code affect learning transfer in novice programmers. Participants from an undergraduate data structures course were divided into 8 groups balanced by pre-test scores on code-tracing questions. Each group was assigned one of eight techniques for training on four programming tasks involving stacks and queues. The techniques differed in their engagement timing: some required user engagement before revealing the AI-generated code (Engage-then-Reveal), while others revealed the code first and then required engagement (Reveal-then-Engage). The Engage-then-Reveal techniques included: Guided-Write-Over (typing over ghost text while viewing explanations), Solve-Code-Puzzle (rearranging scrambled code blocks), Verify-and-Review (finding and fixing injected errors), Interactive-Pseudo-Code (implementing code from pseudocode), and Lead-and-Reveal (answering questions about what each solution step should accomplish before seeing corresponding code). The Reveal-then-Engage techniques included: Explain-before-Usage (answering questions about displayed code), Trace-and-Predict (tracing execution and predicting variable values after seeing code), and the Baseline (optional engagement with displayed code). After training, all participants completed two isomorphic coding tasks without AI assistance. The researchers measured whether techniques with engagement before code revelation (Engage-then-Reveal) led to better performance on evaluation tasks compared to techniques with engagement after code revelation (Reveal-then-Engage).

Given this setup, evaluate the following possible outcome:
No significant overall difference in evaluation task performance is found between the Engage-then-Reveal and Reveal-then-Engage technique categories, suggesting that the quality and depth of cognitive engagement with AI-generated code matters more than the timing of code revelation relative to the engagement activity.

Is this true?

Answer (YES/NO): YES